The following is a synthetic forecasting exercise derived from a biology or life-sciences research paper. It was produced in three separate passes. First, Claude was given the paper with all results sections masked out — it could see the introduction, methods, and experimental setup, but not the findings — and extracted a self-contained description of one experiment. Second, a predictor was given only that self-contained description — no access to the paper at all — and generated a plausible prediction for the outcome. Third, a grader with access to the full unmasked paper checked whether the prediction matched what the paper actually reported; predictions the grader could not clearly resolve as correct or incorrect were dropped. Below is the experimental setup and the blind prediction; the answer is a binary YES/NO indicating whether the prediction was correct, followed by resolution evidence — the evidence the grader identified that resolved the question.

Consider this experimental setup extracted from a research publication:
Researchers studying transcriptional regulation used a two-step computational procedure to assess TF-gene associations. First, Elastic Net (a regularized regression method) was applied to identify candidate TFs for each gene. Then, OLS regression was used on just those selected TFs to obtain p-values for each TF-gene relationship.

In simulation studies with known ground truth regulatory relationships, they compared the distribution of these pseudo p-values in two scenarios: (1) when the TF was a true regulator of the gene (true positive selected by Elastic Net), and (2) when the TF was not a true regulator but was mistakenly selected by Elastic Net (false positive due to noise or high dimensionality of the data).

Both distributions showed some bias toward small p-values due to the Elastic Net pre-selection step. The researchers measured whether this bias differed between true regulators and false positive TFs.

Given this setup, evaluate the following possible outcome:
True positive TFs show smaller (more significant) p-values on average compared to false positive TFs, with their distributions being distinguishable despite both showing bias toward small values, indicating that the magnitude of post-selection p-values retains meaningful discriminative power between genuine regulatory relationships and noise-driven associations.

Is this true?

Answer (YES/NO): YES